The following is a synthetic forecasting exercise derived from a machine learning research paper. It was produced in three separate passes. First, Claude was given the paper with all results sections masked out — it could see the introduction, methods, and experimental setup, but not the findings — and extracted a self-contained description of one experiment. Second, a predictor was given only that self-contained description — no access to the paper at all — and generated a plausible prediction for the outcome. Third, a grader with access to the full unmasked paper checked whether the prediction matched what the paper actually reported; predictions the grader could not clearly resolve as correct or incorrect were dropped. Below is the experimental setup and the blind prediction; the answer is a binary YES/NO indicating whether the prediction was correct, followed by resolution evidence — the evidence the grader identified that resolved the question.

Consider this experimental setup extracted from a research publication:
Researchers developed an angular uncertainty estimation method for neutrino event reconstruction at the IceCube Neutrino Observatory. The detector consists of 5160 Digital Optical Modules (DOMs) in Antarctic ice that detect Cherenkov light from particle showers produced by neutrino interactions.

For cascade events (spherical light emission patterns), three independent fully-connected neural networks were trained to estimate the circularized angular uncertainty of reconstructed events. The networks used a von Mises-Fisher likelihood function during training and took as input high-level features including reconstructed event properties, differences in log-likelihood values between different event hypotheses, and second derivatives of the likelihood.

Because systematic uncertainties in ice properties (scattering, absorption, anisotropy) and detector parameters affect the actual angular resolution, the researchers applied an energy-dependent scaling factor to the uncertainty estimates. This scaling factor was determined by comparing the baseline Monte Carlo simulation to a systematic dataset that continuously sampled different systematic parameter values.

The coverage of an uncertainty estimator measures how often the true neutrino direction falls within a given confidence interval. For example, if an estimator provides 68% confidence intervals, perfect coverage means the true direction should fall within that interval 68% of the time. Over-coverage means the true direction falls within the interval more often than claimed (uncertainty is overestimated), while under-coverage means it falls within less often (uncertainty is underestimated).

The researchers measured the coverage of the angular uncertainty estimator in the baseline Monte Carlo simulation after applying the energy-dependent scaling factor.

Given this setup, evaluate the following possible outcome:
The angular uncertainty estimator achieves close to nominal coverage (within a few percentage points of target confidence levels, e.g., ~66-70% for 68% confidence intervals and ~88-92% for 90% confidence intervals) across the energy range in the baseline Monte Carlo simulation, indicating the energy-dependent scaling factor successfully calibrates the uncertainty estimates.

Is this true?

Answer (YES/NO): NO